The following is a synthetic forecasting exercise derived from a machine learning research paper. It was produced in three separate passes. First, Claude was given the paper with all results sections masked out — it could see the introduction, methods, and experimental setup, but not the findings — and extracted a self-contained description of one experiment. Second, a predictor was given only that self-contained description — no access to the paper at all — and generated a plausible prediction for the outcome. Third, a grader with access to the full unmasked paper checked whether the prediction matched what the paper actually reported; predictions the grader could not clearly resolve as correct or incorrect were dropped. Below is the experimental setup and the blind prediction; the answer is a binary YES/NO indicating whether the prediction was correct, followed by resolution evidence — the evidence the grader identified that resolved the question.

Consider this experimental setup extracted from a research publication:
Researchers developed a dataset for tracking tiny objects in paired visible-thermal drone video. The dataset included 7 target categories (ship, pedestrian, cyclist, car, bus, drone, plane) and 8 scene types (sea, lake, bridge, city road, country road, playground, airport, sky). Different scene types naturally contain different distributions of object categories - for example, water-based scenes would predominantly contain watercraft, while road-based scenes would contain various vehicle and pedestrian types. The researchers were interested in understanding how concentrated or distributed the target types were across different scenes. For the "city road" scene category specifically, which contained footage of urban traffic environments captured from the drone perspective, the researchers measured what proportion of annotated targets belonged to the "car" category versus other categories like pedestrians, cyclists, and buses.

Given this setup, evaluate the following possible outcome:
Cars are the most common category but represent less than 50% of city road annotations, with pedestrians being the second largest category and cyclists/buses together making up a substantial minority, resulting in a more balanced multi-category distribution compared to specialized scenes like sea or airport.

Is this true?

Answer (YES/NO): NO